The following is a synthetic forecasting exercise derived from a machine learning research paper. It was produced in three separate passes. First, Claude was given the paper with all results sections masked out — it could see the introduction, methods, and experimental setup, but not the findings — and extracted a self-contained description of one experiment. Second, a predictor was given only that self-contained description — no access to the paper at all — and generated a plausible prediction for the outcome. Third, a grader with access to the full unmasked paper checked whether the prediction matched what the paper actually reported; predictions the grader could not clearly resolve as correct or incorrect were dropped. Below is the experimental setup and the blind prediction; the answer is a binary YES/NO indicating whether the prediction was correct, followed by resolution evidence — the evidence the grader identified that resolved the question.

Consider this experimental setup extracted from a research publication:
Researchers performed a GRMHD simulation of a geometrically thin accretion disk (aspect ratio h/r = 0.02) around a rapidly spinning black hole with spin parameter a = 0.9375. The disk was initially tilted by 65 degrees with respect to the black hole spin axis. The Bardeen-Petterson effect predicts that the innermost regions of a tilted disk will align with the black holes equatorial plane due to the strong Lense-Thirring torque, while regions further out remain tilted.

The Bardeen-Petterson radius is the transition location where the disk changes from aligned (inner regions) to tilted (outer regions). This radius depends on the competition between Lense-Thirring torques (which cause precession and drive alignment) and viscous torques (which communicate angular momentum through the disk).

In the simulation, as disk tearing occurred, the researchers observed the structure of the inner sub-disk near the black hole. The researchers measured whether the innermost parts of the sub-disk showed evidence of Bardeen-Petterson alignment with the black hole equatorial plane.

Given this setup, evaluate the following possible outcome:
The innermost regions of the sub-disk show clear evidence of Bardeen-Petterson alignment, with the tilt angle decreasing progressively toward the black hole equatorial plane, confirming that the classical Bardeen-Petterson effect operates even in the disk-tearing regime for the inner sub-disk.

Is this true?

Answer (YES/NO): YES